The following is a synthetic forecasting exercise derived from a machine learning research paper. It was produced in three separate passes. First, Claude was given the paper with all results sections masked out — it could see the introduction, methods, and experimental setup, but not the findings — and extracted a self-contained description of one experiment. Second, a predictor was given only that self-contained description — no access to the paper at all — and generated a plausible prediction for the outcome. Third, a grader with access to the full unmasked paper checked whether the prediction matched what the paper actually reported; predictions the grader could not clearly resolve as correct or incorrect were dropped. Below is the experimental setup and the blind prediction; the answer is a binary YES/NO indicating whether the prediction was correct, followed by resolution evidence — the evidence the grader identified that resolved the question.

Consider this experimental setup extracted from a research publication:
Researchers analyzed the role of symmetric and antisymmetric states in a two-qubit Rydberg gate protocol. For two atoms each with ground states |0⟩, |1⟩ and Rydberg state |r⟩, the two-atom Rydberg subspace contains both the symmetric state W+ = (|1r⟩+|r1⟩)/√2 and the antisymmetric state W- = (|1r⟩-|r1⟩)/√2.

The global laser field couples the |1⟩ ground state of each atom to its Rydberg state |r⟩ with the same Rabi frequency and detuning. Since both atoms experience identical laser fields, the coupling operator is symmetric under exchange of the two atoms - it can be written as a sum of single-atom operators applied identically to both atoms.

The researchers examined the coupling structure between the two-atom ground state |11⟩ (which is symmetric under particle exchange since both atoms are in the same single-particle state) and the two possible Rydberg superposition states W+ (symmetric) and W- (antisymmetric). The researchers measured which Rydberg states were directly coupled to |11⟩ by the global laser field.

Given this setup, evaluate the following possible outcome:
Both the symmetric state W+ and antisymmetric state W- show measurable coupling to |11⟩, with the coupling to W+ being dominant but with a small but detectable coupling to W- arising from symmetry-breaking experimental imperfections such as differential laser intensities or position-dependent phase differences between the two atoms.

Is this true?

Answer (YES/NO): NO